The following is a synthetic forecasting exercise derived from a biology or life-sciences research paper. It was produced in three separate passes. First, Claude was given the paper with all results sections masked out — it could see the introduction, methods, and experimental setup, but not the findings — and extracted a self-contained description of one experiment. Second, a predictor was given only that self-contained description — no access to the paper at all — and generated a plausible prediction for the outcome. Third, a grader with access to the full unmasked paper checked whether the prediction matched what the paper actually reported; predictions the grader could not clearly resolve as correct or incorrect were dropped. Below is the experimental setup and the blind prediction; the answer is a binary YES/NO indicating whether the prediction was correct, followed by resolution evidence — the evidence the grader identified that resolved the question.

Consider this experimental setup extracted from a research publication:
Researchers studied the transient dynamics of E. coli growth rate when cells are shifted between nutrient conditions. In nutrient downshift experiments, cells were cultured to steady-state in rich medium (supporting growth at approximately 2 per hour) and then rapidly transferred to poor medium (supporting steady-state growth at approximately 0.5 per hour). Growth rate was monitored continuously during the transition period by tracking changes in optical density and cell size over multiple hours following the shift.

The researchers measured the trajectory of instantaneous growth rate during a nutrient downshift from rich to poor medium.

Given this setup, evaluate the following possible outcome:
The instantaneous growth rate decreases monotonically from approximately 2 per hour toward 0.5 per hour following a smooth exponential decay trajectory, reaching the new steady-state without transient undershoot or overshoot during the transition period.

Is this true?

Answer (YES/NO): NO